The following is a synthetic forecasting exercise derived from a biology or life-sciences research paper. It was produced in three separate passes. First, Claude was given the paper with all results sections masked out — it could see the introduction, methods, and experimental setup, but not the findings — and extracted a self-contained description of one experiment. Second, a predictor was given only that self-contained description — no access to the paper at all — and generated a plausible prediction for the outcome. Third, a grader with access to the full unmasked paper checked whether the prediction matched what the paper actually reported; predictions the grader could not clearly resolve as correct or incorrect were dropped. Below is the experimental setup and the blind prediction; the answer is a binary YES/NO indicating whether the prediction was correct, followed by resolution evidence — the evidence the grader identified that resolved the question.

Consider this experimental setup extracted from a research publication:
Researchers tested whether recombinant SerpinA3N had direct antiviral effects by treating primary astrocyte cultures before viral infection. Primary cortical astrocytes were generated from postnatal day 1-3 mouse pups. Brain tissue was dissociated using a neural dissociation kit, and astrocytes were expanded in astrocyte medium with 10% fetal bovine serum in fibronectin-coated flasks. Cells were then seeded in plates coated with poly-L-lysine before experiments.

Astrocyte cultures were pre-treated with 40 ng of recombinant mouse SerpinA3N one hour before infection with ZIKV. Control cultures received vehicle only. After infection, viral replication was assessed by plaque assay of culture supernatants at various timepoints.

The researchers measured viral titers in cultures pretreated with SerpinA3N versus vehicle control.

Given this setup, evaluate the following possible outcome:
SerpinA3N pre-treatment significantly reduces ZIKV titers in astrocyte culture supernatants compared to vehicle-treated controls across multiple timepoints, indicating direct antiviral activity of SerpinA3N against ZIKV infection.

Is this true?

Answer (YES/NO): NO